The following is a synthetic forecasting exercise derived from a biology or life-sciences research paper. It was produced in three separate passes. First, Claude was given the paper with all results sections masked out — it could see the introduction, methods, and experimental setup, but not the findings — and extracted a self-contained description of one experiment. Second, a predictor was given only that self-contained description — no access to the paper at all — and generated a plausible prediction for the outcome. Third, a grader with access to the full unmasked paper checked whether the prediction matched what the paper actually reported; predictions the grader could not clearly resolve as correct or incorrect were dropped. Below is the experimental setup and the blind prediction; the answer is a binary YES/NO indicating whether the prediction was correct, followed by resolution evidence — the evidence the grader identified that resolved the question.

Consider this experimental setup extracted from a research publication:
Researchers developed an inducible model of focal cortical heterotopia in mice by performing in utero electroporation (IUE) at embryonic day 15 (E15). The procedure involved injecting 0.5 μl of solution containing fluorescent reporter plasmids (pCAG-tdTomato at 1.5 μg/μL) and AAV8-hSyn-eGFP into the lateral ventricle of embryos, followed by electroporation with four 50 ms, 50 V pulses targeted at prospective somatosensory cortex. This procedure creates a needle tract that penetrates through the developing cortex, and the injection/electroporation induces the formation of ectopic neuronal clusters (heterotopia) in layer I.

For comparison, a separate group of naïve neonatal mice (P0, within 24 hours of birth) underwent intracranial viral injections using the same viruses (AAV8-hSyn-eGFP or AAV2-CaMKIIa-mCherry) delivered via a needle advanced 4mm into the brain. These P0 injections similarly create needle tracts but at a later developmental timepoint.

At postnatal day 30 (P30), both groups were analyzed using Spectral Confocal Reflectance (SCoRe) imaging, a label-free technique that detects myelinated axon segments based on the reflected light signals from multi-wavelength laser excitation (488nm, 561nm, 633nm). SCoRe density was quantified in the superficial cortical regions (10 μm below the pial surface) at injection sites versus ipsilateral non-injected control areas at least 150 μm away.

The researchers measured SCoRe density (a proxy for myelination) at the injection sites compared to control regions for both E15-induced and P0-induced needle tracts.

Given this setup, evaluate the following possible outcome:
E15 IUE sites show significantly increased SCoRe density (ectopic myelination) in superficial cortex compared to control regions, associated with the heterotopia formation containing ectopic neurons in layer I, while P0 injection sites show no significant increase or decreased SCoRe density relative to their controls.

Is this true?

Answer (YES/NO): YES